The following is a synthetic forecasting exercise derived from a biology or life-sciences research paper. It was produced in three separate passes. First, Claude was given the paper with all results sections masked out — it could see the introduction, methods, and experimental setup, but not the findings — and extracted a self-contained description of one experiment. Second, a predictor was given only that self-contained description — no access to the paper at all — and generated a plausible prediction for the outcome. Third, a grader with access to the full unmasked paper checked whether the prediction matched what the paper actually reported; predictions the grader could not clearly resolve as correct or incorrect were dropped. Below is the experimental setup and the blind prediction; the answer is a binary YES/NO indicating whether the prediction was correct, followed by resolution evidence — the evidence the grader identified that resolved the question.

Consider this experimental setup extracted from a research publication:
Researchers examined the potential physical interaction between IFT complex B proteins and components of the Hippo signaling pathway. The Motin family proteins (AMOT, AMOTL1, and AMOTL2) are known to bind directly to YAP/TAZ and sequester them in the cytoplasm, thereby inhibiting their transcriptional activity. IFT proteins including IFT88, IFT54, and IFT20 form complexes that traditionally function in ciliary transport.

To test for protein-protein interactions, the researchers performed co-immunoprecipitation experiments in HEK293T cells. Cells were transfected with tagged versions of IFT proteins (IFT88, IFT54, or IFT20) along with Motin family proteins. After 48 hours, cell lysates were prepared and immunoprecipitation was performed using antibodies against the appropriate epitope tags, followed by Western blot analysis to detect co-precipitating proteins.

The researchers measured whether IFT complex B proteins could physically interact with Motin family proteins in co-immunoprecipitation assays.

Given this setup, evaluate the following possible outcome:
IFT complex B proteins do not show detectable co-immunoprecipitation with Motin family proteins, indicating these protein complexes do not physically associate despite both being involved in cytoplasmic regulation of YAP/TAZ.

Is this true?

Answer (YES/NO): NO